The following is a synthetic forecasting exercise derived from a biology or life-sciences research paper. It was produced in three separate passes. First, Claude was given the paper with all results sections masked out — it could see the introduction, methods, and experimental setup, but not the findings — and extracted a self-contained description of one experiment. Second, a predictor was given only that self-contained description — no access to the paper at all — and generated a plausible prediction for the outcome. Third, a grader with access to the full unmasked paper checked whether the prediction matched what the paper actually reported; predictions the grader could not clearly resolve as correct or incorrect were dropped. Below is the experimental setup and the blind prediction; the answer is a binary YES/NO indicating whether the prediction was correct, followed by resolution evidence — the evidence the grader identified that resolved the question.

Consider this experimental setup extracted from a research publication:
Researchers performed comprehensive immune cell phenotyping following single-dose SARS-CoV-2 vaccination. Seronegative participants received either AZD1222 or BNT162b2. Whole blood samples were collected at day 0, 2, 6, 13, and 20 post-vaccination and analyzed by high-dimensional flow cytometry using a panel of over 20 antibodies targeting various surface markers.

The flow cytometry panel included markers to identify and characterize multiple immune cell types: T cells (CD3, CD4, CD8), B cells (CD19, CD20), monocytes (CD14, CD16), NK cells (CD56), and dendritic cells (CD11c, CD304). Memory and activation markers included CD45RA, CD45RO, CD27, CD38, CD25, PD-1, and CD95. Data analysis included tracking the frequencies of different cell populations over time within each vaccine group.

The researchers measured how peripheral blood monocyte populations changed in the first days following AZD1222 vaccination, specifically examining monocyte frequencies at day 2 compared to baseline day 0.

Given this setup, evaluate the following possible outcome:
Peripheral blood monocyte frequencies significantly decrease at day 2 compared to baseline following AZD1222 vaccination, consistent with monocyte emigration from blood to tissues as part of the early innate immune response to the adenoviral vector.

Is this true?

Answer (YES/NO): NO